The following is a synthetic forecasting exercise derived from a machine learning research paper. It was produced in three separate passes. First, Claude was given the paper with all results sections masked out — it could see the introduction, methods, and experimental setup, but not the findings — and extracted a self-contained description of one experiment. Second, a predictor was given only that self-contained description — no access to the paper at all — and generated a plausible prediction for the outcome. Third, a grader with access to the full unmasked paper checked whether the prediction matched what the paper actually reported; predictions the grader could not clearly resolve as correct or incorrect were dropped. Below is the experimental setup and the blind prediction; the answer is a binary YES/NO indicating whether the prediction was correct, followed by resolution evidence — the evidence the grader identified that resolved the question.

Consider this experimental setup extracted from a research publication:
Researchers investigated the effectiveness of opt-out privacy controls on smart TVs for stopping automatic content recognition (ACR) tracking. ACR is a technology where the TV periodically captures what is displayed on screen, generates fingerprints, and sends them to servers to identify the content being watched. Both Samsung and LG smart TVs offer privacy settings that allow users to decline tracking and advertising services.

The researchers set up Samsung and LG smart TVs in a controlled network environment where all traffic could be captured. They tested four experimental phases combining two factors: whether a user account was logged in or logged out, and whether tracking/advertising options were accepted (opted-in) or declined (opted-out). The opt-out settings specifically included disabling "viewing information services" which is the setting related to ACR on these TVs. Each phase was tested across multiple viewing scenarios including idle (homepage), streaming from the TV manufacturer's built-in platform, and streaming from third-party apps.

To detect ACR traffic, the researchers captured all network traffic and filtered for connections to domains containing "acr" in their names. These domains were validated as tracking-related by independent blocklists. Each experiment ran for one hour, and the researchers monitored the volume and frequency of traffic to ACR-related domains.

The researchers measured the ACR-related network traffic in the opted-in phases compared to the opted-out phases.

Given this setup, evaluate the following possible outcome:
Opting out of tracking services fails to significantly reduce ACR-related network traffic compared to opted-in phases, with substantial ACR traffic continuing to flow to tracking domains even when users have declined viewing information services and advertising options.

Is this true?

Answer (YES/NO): NO